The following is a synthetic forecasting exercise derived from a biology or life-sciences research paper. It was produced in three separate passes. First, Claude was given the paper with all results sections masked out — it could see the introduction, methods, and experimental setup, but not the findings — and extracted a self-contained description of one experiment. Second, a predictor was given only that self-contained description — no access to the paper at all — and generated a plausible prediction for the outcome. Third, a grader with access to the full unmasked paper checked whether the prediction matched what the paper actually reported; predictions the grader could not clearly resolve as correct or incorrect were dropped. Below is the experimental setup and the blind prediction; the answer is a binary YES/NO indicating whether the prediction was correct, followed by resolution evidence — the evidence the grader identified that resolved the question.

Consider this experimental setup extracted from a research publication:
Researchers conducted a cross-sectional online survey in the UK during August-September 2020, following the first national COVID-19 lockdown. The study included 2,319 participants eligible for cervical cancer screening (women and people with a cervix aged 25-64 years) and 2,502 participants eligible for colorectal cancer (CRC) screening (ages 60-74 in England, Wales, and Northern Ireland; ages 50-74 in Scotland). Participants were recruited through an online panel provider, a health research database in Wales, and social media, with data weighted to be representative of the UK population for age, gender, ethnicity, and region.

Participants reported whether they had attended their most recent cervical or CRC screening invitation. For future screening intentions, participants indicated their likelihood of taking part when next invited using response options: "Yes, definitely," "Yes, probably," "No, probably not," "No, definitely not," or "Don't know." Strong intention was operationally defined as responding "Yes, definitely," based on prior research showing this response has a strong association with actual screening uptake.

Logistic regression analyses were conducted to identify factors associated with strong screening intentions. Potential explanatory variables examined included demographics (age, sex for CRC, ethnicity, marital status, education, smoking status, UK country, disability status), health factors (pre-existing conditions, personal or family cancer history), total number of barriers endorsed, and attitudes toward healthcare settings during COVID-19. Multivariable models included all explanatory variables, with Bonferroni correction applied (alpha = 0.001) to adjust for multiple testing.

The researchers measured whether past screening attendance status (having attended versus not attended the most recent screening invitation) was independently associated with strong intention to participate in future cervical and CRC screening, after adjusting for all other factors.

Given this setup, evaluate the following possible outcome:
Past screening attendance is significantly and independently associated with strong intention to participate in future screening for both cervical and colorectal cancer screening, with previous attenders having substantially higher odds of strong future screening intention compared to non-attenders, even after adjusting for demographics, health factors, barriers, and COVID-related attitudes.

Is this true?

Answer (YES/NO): YES